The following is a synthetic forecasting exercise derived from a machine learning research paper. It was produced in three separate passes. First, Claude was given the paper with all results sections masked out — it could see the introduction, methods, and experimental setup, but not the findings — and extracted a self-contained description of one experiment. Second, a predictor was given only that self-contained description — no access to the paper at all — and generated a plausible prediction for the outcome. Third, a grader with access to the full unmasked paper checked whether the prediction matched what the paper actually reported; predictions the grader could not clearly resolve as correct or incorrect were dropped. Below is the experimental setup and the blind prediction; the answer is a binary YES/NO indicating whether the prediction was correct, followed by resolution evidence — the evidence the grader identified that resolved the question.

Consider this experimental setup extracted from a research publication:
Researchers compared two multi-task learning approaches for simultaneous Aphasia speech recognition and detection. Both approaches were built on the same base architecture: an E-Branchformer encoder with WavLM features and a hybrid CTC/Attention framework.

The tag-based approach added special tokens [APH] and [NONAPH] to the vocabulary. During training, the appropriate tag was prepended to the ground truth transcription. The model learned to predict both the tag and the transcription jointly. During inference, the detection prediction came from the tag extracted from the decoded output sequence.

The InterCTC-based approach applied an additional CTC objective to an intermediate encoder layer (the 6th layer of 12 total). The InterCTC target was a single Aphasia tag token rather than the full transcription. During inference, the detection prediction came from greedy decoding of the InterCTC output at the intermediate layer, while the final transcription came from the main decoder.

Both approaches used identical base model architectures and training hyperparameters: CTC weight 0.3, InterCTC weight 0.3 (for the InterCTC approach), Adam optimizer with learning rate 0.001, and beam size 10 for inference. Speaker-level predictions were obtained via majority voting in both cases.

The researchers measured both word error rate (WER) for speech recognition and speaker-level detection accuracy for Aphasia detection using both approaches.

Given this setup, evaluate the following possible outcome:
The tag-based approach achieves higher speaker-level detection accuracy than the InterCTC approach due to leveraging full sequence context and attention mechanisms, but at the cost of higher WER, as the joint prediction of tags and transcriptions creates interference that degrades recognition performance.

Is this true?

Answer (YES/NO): NO